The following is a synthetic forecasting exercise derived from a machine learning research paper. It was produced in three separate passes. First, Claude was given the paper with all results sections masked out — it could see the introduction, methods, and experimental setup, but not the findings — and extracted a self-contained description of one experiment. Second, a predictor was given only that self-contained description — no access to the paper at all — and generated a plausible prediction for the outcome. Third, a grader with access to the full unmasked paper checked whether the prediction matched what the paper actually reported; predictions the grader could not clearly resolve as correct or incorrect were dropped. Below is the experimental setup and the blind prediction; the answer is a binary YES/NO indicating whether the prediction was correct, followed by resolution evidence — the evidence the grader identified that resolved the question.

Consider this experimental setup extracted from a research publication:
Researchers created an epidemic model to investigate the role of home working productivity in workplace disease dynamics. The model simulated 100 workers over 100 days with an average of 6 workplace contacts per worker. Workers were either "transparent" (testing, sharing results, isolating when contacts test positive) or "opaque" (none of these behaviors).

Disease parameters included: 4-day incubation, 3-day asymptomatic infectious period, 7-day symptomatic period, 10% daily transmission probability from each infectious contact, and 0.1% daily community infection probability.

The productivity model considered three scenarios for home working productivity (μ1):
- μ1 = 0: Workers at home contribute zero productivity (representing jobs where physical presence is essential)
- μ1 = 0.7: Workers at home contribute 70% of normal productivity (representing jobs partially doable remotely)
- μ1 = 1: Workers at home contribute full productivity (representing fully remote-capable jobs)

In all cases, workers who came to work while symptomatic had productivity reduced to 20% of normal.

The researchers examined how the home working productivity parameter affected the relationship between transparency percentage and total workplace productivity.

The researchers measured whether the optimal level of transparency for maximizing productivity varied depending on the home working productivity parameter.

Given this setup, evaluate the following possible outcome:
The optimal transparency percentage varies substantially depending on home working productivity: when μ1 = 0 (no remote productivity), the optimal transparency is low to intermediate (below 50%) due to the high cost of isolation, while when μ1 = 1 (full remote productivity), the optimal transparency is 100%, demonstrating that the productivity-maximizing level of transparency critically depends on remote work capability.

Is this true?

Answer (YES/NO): NO